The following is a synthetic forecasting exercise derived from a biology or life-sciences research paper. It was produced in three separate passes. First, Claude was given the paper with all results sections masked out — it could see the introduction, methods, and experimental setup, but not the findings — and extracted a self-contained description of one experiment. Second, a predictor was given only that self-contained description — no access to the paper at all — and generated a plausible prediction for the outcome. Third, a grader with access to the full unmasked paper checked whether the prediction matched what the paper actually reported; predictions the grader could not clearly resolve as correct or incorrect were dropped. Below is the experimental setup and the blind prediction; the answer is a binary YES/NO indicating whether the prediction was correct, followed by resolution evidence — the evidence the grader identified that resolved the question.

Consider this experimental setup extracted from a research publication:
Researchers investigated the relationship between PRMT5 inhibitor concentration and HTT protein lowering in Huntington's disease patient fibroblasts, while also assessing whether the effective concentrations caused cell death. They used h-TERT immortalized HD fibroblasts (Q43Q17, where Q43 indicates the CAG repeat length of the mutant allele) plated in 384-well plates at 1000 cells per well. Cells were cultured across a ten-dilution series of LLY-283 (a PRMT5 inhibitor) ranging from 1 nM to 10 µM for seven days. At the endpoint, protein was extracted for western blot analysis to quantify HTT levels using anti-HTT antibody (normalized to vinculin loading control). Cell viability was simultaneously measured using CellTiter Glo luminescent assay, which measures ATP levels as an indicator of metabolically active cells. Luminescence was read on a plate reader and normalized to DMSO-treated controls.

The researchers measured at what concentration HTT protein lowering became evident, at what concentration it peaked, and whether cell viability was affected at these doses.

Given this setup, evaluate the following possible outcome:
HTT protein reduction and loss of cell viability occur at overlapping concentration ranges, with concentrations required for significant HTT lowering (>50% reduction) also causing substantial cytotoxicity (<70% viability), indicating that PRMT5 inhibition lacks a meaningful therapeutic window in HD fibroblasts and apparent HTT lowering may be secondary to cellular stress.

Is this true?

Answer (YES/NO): NO